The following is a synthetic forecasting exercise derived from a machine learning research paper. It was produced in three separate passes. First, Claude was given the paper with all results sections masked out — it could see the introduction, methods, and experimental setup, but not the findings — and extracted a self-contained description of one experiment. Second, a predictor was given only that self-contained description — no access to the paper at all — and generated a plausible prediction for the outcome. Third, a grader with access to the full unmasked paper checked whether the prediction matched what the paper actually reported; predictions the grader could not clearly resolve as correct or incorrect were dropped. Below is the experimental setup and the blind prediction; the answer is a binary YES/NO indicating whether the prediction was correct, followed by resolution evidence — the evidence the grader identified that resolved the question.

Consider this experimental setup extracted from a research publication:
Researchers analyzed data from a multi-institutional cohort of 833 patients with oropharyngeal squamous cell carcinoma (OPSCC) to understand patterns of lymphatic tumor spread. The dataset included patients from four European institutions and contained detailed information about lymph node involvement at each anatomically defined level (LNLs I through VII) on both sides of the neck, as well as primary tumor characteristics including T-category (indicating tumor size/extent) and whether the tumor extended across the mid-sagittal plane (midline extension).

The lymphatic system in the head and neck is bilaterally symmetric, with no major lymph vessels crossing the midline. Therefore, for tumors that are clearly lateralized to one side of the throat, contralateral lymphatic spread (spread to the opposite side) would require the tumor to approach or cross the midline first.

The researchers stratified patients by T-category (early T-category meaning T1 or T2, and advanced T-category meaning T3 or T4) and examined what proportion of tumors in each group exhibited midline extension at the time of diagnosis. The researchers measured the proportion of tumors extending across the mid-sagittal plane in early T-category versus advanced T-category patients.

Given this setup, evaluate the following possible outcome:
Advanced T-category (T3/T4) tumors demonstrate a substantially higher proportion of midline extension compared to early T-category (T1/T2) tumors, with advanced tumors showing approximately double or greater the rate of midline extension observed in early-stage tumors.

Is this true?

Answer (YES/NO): YES